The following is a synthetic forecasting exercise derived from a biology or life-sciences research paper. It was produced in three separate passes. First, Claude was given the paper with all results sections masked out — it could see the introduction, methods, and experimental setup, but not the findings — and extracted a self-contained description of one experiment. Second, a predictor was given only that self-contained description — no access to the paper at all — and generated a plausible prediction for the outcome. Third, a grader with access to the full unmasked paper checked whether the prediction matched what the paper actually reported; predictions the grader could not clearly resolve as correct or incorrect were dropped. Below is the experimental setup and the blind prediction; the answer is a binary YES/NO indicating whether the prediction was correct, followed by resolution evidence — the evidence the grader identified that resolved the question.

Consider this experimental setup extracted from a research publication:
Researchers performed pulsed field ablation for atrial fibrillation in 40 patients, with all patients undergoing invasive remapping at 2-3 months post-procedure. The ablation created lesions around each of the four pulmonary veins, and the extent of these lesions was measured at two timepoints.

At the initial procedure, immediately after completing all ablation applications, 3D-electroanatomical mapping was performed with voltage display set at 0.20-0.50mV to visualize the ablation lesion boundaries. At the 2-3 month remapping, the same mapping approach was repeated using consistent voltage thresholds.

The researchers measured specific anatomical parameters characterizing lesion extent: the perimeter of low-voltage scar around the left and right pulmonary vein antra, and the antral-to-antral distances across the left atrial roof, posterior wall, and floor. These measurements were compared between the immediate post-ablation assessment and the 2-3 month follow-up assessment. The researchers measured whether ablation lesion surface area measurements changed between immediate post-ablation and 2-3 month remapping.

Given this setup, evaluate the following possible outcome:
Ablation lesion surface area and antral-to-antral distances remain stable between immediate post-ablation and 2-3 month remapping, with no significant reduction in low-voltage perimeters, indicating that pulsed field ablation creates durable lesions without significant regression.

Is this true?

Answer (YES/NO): NO